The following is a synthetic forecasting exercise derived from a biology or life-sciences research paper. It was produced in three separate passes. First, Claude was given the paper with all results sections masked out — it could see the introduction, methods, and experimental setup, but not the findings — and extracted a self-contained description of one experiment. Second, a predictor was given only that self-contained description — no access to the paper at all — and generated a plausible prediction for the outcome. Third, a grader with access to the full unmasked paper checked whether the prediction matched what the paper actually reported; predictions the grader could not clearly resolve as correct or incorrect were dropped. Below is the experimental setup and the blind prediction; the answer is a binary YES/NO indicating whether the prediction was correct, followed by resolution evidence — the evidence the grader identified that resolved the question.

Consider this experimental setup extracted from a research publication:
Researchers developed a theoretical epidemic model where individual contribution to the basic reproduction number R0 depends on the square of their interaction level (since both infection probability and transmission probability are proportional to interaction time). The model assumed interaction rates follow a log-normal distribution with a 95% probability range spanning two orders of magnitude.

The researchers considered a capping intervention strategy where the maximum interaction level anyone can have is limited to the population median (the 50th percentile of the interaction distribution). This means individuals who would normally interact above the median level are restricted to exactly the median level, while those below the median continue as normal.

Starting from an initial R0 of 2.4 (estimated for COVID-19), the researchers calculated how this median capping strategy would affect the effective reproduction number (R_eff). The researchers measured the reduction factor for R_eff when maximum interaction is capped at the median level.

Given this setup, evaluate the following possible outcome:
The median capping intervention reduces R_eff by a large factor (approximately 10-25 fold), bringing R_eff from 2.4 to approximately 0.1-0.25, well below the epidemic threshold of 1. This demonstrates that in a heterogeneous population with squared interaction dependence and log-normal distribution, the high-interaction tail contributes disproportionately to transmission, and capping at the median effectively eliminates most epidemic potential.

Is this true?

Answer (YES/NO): NO